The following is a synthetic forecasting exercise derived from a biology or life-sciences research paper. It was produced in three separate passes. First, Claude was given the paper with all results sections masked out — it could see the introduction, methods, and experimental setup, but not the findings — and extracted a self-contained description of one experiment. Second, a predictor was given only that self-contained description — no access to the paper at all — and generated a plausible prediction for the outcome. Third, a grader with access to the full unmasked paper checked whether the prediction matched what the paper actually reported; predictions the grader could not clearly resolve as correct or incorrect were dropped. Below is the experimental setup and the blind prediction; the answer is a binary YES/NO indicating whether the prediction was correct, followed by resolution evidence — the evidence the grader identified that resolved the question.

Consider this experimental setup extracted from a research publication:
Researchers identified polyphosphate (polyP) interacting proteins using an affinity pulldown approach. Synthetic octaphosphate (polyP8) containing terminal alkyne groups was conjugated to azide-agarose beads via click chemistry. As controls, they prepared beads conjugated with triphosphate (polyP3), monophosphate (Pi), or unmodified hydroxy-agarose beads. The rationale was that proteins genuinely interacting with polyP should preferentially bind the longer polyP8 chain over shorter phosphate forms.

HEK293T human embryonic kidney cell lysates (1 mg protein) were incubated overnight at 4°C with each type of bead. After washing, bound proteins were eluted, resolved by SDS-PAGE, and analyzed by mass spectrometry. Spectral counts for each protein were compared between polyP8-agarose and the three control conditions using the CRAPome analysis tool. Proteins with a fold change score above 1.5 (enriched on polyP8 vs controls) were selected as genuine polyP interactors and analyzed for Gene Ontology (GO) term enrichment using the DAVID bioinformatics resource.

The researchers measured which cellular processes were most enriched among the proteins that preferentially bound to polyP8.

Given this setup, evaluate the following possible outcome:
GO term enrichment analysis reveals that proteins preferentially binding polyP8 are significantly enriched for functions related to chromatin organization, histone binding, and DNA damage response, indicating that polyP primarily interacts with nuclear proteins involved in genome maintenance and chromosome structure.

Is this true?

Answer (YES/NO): NO